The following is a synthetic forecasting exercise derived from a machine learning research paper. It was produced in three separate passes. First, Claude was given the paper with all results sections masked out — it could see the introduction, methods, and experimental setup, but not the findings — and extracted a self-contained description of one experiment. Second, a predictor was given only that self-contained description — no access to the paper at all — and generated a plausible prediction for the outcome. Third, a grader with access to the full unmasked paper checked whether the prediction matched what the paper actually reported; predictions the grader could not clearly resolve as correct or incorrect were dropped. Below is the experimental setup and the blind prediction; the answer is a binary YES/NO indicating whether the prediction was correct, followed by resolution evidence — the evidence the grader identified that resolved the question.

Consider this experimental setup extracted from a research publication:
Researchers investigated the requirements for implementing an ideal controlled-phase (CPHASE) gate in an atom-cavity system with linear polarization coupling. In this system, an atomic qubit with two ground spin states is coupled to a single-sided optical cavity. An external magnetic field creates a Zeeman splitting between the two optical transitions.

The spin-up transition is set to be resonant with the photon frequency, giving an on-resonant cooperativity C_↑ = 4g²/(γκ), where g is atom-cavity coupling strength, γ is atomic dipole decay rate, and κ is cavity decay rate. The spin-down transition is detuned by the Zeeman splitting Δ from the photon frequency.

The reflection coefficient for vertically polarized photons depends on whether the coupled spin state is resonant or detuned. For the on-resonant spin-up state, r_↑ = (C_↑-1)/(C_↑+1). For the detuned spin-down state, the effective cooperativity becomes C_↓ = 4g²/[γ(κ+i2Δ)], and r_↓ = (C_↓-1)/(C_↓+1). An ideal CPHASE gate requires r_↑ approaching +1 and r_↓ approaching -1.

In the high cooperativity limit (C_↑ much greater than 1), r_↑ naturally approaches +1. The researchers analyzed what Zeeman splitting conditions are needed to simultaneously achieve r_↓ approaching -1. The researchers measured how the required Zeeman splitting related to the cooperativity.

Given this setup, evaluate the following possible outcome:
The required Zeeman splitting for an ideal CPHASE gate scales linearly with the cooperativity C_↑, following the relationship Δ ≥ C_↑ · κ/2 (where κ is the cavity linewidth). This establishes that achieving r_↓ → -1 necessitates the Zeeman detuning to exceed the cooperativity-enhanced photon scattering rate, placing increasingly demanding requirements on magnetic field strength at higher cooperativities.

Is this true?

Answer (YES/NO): YES